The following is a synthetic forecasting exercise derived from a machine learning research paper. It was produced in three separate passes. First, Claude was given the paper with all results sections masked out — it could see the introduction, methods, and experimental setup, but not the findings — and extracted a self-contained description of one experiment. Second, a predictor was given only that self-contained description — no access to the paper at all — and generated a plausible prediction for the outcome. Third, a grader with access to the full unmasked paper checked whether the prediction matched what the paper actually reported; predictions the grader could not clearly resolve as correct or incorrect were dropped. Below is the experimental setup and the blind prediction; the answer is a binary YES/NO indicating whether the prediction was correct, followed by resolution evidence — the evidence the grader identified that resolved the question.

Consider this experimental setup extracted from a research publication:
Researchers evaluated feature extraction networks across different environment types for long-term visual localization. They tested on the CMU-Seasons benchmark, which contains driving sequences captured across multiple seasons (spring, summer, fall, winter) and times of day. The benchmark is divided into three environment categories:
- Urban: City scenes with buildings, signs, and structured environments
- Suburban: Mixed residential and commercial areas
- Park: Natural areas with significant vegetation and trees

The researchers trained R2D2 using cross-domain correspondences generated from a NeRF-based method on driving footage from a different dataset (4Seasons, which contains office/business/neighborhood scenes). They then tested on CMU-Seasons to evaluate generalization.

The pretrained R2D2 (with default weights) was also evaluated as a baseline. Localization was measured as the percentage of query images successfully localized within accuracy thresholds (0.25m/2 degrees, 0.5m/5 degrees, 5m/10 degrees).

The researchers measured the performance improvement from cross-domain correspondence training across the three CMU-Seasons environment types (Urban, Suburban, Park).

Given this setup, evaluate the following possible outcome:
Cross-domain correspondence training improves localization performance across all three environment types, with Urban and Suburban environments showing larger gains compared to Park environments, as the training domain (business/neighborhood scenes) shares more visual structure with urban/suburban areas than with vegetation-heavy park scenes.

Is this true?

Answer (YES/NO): NO